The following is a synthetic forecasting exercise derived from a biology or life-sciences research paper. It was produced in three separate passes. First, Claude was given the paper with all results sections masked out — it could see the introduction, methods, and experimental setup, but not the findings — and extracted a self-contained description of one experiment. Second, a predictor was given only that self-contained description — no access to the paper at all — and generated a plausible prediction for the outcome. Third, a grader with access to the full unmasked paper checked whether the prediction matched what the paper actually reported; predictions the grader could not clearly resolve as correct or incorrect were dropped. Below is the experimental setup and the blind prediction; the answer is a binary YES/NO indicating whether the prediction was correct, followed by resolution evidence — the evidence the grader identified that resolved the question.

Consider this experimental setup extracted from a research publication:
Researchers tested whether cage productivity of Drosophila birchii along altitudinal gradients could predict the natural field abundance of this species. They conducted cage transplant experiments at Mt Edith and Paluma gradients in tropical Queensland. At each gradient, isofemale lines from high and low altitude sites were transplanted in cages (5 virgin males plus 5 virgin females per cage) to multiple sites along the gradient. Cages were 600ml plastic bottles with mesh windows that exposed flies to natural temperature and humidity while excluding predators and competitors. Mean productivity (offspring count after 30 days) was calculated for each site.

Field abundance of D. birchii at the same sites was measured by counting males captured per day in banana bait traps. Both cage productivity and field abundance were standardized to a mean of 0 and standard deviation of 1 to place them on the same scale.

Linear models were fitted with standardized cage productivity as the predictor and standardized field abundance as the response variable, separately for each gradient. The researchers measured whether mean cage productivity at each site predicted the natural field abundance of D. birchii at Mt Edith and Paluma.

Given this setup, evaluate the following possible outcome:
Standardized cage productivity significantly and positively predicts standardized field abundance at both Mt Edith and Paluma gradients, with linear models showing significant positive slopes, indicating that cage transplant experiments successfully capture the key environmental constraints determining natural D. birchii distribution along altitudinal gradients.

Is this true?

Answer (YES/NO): NO